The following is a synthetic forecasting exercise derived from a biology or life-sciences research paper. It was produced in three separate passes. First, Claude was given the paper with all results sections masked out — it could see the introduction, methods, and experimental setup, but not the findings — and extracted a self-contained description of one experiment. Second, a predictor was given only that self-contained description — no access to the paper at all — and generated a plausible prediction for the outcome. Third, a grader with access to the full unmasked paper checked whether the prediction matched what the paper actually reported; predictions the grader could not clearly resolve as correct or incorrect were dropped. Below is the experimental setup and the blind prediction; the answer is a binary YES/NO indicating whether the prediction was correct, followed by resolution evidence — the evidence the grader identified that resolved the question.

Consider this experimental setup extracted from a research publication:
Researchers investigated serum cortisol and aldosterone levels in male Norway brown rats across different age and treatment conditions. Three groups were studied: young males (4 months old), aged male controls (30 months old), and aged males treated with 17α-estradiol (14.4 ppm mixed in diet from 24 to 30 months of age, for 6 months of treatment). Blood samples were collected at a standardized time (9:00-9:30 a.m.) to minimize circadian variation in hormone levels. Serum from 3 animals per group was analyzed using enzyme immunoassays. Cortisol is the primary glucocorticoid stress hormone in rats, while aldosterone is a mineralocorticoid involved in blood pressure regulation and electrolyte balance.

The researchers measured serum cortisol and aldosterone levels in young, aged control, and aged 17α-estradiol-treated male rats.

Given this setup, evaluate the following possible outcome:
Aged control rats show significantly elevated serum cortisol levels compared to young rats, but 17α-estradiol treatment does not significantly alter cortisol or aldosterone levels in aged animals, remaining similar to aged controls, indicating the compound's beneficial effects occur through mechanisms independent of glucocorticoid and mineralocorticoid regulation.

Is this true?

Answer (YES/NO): NO